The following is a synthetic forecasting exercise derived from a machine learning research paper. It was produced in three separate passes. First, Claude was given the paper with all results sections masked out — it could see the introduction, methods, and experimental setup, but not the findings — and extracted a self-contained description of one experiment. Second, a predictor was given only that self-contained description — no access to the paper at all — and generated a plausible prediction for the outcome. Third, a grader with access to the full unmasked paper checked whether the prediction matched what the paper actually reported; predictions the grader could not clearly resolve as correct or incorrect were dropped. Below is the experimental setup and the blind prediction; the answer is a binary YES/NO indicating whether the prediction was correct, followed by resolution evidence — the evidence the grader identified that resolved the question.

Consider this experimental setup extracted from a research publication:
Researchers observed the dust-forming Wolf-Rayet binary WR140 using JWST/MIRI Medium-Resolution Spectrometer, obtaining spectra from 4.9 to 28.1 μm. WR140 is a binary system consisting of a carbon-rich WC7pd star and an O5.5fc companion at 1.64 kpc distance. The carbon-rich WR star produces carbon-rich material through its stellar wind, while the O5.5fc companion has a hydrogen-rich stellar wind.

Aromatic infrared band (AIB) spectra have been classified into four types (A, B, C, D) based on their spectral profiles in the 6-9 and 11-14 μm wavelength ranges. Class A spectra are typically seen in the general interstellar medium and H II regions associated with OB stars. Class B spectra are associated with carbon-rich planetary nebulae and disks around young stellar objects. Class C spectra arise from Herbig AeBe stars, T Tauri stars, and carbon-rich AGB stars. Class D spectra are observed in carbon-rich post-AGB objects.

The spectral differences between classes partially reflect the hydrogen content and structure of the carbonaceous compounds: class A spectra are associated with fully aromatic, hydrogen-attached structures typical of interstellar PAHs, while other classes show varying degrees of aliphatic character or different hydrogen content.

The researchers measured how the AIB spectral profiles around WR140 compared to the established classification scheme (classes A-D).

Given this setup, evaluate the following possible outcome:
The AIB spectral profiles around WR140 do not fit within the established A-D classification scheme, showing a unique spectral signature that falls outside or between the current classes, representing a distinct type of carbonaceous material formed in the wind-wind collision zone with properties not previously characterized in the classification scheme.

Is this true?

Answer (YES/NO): YES